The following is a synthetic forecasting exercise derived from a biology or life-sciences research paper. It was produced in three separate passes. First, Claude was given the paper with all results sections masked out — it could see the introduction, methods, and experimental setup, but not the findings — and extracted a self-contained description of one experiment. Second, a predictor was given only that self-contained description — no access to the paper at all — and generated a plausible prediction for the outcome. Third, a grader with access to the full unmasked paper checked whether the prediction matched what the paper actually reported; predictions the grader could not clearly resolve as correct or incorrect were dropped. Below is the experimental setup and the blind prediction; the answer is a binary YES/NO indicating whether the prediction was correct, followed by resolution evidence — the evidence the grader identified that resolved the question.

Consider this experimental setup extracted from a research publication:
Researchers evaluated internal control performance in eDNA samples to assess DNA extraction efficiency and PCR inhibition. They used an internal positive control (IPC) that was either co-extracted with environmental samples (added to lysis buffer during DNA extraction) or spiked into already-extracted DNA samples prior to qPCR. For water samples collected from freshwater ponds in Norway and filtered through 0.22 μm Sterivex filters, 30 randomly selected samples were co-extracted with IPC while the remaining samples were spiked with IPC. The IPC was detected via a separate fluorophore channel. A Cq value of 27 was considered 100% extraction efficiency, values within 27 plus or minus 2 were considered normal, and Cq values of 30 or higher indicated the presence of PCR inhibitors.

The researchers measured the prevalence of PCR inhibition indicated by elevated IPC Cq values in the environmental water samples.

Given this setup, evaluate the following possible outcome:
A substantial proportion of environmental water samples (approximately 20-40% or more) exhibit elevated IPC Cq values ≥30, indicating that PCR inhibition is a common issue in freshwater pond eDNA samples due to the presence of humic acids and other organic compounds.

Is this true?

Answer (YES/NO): NO